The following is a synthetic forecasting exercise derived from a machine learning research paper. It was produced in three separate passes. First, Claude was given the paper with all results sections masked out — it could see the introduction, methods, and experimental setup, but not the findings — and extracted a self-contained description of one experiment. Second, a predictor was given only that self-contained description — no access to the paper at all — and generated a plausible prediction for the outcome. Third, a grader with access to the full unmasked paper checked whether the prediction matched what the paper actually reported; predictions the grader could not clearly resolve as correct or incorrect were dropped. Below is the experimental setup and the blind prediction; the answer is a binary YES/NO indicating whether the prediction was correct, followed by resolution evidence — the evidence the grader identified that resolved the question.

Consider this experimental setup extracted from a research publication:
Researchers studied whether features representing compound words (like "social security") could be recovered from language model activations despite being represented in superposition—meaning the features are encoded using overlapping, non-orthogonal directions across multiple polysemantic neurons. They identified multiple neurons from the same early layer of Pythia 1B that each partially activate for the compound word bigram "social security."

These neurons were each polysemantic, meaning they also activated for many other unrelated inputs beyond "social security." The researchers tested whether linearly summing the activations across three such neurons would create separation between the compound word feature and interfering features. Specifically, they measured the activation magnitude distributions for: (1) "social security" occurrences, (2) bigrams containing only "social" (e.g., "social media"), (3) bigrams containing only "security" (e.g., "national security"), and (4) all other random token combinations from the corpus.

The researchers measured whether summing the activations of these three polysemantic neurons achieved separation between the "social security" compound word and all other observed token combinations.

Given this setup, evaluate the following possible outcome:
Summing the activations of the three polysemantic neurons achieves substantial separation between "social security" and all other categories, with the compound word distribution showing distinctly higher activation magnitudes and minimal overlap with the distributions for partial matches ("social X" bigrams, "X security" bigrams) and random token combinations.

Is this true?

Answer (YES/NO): YES